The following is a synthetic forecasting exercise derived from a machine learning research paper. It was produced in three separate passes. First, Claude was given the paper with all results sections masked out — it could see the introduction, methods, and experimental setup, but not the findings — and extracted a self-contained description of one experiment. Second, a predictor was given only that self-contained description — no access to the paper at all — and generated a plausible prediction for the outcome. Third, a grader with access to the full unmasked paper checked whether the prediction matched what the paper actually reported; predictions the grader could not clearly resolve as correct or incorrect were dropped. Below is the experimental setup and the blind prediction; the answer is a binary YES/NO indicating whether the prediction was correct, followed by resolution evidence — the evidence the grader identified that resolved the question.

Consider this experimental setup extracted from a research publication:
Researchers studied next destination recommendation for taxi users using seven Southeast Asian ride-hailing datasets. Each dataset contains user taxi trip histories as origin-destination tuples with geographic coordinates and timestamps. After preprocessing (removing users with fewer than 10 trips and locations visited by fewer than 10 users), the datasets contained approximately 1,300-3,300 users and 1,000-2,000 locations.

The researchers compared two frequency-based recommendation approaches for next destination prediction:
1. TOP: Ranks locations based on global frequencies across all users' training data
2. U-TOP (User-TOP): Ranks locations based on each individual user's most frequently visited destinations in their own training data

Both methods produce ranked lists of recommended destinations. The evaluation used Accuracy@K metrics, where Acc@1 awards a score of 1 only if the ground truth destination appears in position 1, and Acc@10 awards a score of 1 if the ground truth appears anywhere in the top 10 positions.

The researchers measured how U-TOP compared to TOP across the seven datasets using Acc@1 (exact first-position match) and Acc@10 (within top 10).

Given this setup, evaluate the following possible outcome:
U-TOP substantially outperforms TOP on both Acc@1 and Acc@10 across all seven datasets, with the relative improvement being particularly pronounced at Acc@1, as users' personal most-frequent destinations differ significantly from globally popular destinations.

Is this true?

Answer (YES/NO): NO